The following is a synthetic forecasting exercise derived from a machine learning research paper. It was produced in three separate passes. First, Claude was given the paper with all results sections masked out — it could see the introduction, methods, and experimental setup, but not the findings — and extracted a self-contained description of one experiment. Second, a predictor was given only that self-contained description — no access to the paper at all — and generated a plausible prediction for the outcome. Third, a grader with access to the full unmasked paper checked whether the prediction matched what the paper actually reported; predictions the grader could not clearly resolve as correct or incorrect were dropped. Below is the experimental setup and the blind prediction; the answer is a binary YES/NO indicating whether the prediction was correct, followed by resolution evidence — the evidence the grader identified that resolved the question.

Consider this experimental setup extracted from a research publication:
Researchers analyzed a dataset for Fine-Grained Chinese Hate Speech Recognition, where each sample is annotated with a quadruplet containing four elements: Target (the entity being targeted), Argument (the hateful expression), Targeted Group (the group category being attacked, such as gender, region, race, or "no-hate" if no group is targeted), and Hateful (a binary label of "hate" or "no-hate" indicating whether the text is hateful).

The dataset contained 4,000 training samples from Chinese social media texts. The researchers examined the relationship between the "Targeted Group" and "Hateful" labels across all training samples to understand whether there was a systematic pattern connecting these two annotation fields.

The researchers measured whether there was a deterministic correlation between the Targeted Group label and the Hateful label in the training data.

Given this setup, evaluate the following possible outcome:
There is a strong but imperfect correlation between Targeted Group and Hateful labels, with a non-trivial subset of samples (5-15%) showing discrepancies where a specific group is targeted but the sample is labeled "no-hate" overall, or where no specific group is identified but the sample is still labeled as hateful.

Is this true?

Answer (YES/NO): NO